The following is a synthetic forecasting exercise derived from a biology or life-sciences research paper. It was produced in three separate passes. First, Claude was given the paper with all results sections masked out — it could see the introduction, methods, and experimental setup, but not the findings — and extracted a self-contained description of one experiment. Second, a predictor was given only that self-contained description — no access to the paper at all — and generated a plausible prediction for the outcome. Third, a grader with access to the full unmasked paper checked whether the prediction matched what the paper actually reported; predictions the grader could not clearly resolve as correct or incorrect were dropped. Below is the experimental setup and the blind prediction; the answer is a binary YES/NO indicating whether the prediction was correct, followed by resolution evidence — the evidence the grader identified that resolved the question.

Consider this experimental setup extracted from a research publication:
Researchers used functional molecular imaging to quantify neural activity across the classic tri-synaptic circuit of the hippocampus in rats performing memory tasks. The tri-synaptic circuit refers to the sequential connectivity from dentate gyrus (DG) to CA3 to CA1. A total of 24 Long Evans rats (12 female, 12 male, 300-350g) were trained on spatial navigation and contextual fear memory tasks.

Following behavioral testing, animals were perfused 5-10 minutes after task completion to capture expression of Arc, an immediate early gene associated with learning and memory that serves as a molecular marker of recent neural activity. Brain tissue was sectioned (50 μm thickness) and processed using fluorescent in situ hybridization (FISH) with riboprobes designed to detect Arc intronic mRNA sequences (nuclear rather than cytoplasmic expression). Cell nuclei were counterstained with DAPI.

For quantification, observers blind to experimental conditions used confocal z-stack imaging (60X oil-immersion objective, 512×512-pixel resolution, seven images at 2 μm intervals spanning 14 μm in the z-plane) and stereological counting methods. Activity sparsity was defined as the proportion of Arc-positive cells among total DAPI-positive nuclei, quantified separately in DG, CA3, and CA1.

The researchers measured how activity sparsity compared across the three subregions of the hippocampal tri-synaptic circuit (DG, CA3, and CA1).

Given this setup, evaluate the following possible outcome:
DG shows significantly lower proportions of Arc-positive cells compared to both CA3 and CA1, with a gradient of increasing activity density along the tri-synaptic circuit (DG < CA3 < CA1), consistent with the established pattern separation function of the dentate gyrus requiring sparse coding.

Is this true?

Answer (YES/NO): YES